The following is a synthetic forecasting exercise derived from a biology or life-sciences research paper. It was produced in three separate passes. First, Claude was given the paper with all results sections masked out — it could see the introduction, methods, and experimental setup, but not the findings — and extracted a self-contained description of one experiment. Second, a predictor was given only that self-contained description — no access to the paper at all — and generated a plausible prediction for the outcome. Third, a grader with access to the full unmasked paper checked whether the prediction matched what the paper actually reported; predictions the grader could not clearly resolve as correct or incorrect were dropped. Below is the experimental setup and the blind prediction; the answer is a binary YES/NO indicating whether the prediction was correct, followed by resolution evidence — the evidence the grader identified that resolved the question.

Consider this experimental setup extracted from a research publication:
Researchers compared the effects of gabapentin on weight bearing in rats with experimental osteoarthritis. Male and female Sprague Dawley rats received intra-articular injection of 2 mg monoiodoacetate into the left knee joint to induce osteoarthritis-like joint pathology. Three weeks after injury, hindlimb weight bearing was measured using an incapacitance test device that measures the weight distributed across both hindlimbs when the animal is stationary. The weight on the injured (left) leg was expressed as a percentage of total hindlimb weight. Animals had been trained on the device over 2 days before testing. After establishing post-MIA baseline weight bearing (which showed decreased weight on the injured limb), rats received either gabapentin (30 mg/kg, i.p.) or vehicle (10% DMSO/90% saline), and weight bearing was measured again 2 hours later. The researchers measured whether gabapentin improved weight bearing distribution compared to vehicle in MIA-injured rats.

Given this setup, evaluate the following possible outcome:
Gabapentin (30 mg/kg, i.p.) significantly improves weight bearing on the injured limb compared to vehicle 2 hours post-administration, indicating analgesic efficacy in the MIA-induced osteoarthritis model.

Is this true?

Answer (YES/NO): YES